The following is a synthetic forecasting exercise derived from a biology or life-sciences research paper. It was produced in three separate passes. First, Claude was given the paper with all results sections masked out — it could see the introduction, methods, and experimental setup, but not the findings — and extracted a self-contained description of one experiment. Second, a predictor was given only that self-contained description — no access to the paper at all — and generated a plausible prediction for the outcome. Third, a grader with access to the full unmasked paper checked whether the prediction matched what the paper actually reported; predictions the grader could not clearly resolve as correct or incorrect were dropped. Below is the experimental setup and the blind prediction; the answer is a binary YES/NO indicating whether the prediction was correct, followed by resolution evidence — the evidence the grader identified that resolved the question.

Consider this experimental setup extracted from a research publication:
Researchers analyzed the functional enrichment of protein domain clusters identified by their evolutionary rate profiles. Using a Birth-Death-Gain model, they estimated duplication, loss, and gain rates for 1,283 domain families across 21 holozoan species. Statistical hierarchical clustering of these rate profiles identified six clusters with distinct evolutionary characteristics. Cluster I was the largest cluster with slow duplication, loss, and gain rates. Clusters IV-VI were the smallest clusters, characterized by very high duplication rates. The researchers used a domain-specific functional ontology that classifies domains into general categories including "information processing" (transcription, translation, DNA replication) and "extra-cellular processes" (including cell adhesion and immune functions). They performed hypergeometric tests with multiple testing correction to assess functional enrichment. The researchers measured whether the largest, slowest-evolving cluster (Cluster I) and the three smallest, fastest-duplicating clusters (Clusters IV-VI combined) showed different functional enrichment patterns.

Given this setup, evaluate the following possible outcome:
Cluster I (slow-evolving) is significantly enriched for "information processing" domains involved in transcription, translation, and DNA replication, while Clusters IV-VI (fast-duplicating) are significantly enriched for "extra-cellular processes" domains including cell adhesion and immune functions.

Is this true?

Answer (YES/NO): NO